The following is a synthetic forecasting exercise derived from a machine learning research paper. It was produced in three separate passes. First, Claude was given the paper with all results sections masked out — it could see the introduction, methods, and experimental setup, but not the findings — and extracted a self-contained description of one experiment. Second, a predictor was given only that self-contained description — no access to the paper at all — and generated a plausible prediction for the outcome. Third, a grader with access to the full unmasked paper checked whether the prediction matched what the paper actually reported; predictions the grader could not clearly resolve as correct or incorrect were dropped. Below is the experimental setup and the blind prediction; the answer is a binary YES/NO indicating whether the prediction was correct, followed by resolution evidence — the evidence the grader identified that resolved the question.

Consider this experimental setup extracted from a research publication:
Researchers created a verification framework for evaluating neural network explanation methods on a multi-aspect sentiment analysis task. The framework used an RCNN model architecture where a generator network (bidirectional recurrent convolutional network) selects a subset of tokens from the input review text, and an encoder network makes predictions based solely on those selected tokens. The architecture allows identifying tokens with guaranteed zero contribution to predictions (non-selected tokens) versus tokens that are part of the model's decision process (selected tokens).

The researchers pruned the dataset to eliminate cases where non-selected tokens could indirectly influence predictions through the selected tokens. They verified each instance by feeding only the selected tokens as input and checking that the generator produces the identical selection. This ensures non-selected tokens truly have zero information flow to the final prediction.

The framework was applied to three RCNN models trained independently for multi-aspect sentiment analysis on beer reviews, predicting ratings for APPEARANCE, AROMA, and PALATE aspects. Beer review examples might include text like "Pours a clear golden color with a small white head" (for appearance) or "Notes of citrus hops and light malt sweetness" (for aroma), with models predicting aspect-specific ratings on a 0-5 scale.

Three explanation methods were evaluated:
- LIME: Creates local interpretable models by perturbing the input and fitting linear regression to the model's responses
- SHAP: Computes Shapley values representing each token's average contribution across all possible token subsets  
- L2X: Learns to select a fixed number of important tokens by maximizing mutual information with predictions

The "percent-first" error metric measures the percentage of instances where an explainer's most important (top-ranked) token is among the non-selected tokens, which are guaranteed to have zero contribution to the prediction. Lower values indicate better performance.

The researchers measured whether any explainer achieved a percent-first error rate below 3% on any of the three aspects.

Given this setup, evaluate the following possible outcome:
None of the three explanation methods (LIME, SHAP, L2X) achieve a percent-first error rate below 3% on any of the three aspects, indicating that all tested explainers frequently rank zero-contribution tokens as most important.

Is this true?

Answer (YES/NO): NO